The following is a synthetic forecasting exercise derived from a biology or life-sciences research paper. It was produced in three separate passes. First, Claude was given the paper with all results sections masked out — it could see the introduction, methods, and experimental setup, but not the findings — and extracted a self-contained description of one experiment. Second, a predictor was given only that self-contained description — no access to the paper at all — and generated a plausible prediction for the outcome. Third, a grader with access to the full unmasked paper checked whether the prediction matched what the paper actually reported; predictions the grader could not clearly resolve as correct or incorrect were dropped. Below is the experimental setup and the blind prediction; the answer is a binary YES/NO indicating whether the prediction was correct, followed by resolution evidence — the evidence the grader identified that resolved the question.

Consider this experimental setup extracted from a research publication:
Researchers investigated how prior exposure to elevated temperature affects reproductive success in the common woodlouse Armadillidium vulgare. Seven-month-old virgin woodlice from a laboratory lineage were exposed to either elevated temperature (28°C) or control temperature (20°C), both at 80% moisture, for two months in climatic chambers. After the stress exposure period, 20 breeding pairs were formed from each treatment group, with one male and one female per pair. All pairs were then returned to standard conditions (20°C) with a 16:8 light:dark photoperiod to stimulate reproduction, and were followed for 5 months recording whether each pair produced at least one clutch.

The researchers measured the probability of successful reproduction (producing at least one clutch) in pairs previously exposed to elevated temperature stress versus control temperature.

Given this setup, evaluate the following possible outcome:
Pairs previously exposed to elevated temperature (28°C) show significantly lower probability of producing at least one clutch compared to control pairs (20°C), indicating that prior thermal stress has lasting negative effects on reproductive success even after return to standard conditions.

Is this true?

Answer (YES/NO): YES